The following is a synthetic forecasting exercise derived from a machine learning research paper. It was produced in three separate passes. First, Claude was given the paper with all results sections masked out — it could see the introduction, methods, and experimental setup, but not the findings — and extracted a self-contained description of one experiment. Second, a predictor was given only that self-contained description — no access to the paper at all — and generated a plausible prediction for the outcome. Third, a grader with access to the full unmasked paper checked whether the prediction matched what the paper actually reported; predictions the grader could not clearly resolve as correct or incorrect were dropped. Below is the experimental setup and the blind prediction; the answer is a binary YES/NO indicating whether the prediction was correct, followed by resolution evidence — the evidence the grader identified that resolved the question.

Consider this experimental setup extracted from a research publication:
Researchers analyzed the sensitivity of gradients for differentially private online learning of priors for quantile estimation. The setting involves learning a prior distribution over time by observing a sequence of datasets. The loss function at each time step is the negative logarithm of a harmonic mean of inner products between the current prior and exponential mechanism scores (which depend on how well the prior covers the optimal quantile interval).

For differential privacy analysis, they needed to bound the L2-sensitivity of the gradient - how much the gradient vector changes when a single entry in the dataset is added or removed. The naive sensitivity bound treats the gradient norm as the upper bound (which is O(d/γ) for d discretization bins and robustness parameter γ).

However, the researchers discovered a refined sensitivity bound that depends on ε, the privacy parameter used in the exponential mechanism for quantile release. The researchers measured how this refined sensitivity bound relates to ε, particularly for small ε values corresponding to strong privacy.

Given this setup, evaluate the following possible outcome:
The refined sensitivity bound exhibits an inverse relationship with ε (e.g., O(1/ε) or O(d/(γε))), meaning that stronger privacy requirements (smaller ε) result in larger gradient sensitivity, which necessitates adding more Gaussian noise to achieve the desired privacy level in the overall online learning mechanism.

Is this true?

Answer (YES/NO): NO